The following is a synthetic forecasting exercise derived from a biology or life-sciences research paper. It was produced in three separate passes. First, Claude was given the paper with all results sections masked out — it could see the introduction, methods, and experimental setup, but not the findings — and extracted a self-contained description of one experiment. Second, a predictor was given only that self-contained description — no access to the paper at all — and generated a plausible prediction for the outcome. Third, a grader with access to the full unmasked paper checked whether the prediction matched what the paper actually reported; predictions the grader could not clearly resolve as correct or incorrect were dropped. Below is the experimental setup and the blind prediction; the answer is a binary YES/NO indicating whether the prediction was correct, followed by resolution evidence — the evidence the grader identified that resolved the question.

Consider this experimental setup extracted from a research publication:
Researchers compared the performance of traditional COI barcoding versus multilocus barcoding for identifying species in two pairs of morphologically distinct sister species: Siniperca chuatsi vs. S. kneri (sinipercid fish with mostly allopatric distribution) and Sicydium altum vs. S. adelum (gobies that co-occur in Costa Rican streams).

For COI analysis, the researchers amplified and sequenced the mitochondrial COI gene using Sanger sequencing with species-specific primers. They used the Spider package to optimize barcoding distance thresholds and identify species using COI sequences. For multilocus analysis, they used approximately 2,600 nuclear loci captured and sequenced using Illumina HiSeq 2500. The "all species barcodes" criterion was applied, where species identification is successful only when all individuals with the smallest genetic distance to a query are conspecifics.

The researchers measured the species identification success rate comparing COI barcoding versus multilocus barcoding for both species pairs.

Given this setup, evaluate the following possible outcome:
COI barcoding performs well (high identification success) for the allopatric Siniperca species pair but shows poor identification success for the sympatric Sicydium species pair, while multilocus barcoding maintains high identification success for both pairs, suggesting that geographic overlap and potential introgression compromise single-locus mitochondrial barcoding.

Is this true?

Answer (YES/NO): NO